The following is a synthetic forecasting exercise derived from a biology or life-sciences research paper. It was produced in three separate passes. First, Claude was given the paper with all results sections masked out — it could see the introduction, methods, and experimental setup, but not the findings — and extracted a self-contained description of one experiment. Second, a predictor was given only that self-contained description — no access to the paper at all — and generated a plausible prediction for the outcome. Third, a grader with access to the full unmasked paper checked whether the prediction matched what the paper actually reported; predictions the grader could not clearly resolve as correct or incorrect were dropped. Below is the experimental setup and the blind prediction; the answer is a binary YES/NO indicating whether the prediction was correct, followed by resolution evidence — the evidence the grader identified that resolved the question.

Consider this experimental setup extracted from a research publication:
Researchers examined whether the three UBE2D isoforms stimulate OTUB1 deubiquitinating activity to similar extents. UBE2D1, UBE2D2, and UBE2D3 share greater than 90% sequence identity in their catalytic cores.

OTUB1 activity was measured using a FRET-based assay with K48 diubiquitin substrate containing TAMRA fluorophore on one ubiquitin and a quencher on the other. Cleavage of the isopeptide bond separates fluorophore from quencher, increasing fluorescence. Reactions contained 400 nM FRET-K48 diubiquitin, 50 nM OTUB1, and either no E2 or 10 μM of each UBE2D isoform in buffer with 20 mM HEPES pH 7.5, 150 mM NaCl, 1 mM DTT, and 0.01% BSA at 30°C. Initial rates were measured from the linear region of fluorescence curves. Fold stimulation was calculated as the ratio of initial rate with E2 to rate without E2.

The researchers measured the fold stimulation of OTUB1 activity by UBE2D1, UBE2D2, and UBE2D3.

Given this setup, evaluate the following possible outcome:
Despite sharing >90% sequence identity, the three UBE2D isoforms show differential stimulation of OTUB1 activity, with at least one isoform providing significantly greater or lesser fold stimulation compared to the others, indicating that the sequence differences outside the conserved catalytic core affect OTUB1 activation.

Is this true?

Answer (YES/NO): YES